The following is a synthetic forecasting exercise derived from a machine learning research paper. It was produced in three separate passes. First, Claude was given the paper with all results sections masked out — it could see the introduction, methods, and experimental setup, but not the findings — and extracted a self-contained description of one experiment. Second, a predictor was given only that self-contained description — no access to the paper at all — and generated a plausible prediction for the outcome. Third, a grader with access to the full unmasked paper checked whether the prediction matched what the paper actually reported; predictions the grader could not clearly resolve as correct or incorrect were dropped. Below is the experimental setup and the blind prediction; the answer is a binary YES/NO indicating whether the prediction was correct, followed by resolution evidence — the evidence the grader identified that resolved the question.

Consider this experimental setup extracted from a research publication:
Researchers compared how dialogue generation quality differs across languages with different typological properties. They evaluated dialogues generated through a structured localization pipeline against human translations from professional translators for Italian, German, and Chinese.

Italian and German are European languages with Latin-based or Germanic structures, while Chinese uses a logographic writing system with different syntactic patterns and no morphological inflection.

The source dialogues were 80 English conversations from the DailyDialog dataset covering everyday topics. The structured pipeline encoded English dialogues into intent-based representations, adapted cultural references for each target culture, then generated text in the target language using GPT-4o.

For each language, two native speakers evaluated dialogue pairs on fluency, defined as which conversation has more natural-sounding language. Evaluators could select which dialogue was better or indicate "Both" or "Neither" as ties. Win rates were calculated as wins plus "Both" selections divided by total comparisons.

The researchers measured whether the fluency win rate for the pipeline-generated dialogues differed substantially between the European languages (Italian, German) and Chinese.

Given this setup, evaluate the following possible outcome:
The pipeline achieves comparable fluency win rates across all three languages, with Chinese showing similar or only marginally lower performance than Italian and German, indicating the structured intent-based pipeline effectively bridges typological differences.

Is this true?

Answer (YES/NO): NO